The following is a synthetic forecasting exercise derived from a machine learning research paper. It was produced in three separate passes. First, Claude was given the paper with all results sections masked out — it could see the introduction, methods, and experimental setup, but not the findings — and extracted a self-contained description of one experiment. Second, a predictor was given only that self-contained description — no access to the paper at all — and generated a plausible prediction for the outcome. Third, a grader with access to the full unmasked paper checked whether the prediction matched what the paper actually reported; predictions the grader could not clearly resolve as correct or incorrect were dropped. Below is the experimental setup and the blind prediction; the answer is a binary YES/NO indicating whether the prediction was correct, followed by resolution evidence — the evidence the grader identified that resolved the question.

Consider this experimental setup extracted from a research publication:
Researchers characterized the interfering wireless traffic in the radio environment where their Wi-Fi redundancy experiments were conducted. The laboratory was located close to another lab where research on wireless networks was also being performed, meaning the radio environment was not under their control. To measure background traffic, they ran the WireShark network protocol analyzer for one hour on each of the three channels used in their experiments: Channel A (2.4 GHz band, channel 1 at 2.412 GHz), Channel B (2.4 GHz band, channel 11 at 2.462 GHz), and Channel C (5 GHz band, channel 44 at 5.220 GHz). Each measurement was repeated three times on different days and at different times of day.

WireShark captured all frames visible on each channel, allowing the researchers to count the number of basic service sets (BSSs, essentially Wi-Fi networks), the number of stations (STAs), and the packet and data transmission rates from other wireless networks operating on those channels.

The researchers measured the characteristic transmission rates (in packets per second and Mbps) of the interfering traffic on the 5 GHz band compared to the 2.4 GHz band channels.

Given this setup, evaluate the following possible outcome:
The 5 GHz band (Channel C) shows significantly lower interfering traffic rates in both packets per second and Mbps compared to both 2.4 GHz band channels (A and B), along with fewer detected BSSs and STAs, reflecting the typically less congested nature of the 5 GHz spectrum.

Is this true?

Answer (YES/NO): YES